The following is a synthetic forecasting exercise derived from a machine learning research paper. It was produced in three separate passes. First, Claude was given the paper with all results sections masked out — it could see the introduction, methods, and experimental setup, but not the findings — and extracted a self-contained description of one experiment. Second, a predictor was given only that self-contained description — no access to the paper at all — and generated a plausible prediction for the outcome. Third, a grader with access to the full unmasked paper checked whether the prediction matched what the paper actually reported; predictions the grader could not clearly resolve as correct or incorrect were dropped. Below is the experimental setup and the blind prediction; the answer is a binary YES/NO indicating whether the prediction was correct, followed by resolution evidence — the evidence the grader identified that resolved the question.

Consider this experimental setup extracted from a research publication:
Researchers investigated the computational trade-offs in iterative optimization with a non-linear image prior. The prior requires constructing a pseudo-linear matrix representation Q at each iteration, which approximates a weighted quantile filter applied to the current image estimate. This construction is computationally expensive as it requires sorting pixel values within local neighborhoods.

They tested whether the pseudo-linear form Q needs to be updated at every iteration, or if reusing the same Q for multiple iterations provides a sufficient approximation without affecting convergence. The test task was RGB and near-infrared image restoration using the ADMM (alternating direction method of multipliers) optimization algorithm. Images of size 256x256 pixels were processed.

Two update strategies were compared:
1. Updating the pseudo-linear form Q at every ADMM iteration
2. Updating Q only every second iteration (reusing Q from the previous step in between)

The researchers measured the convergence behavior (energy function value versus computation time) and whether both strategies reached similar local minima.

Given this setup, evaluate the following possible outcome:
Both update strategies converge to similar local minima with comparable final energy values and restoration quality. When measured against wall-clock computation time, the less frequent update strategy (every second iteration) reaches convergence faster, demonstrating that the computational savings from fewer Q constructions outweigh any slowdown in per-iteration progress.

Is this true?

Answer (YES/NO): YES